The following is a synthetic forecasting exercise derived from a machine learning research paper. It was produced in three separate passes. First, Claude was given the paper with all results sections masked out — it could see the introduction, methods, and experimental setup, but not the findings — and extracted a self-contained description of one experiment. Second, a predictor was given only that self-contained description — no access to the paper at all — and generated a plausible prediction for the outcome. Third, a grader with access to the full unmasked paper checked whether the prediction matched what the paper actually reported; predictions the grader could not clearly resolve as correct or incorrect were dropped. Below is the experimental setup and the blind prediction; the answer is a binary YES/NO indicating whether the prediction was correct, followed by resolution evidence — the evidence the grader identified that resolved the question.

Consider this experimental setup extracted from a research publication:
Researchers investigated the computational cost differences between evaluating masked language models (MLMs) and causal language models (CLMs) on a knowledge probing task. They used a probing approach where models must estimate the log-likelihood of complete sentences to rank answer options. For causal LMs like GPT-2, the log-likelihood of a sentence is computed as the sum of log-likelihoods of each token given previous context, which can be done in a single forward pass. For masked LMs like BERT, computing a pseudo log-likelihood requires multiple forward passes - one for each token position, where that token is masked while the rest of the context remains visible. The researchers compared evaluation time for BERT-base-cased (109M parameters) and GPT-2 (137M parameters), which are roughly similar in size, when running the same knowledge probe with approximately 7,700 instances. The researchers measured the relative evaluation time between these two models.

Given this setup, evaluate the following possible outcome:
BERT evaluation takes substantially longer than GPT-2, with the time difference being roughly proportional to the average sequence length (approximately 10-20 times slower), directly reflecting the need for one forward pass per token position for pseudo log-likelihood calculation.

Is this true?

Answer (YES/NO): NO